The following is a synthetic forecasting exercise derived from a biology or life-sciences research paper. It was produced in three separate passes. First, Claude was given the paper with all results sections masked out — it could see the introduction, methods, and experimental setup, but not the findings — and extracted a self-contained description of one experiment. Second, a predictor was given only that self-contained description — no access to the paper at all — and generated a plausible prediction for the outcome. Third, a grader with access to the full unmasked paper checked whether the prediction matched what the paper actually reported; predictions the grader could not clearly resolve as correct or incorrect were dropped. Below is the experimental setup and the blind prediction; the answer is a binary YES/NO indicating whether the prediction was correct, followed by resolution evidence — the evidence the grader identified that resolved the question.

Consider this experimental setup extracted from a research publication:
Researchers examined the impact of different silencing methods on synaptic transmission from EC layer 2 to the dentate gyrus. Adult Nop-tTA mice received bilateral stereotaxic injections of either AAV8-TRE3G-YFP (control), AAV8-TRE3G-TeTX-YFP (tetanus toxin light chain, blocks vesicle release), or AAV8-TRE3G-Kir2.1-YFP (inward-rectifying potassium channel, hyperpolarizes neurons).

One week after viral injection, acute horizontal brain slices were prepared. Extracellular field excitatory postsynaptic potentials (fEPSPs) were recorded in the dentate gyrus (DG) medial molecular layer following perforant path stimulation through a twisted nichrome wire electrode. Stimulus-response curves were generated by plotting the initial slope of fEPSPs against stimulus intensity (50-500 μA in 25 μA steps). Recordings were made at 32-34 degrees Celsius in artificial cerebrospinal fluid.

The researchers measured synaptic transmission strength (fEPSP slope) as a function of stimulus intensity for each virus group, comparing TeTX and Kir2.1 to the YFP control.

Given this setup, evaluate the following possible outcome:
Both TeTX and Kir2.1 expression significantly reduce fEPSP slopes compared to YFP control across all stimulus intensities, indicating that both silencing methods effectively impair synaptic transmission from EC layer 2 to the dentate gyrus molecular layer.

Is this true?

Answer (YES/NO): YES